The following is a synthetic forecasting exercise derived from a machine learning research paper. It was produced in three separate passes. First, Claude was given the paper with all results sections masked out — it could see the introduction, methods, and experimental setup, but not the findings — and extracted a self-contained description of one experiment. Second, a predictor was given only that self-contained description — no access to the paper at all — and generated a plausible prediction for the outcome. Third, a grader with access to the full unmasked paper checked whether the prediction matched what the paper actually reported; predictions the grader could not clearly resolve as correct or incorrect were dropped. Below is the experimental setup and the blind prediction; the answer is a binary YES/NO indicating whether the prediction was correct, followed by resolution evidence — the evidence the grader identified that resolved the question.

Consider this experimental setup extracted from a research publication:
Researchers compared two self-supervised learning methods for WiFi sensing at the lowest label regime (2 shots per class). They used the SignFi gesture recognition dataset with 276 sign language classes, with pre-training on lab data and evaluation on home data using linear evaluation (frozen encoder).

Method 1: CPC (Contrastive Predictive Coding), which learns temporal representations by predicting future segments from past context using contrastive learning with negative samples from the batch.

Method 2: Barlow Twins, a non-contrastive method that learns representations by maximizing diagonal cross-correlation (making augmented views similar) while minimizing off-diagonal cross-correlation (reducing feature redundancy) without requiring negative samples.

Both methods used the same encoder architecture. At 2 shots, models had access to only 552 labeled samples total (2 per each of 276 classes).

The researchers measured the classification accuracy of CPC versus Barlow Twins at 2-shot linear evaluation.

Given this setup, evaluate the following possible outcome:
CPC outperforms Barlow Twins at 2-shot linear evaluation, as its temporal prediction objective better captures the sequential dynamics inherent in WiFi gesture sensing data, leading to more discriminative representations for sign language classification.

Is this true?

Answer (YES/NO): YES